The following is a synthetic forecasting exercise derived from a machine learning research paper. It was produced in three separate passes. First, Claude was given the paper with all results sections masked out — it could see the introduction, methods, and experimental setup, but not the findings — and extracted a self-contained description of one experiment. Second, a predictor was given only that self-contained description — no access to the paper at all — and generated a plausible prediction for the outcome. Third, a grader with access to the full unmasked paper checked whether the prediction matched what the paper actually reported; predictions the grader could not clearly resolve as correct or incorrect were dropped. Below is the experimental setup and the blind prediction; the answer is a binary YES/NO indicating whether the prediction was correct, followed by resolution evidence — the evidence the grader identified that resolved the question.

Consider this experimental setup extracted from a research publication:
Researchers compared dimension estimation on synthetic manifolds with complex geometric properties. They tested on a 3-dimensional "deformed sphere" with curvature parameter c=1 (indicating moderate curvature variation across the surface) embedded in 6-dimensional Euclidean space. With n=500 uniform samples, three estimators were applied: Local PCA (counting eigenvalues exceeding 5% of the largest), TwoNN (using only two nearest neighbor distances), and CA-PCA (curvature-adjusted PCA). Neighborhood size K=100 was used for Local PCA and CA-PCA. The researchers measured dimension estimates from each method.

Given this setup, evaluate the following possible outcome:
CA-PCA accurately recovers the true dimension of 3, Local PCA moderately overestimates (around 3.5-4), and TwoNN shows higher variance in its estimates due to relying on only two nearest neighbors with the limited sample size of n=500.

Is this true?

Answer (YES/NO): NO